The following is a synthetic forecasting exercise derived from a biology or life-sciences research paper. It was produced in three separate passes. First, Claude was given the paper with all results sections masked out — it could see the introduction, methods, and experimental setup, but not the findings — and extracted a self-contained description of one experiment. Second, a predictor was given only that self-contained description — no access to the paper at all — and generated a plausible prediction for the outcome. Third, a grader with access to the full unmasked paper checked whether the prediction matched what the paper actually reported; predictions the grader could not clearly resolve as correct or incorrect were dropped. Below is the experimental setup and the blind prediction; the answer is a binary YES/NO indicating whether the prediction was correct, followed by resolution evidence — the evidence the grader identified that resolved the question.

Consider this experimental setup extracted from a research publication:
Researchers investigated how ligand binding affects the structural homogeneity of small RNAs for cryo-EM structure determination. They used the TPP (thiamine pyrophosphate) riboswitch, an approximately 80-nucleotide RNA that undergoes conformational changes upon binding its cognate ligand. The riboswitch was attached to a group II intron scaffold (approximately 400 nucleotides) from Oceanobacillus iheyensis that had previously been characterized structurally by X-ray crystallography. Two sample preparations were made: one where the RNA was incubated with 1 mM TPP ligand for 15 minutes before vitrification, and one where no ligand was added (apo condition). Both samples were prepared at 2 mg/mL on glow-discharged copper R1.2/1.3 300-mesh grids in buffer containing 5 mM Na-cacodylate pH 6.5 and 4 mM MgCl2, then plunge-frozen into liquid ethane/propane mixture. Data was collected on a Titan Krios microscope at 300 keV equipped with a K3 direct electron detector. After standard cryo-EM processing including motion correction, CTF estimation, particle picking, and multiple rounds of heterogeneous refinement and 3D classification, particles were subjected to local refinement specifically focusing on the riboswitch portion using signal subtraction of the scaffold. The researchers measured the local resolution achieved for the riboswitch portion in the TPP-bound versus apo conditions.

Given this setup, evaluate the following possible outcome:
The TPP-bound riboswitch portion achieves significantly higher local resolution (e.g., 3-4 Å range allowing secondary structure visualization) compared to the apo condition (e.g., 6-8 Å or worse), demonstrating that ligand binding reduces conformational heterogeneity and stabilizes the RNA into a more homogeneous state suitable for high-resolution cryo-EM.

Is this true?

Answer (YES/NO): YES